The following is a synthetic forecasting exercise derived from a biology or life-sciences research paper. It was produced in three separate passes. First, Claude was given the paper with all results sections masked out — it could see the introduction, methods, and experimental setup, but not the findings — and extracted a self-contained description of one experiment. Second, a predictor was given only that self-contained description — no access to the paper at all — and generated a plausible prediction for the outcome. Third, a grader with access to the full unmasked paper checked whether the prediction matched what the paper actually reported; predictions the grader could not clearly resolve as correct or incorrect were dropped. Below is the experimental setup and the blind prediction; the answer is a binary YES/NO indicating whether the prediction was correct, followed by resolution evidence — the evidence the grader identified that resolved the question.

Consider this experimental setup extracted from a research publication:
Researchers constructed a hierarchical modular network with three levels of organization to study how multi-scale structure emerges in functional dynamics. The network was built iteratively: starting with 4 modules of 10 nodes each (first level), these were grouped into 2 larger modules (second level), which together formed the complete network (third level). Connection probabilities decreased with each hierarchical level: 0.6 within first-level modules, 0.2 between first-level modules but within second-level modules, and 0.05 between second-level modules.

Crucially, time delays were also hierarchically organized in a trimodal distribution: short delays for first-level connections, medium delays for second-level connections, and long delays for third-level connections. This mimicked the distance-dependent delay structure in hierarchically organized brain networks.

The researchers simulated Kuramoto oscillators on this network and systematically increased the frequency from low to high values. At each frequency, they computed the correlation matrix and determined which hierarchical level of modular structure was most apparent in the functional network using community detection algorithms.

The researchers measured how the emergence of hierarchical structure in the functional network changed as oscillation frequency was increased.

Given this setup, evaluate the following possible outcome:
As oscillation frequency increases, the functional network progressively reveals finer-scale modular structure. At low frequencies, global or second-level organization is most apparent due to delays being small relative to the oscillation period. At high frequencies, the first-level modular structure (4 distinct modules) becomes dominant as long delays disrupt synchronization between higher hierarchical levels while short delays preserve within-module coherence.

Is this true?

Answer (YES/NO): YES